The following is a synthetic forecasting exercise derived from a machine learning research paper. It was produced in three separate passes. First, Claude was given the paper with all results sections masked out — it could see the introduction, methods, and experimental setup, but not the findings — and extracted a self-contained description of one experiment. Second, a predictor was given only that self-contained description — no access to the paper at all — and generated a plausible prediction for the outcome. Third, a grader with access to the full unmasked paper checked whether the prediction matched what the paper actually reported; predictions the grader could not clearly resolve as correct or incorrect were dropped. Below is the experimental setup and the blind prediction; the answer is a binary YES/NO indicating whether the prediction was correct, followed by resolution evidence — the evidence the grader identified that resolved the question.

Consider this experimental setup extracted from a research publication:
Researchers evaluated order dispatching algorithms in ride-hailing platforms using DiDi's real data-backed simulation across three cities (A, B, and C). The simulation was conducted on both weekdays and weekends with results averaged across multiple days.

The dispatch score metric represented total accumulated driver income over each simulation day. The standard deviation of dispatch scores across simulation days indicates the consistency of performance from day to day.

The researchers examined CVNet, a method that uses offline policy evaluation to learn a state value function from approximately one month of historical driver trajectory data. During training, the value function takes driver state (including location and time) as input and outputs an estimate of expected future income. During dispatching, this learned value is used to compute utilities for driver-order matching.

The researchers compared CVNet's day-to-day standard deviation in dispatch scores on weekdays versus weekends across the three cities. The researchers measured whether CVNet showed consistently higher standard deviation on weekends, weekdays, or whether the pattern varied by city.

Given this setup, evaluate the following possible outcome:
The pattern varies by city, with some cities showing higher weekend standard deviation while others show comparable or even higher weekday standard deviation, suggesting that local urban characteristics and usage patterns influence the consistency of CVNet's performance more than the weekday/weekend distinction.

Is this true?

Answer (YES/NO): YES